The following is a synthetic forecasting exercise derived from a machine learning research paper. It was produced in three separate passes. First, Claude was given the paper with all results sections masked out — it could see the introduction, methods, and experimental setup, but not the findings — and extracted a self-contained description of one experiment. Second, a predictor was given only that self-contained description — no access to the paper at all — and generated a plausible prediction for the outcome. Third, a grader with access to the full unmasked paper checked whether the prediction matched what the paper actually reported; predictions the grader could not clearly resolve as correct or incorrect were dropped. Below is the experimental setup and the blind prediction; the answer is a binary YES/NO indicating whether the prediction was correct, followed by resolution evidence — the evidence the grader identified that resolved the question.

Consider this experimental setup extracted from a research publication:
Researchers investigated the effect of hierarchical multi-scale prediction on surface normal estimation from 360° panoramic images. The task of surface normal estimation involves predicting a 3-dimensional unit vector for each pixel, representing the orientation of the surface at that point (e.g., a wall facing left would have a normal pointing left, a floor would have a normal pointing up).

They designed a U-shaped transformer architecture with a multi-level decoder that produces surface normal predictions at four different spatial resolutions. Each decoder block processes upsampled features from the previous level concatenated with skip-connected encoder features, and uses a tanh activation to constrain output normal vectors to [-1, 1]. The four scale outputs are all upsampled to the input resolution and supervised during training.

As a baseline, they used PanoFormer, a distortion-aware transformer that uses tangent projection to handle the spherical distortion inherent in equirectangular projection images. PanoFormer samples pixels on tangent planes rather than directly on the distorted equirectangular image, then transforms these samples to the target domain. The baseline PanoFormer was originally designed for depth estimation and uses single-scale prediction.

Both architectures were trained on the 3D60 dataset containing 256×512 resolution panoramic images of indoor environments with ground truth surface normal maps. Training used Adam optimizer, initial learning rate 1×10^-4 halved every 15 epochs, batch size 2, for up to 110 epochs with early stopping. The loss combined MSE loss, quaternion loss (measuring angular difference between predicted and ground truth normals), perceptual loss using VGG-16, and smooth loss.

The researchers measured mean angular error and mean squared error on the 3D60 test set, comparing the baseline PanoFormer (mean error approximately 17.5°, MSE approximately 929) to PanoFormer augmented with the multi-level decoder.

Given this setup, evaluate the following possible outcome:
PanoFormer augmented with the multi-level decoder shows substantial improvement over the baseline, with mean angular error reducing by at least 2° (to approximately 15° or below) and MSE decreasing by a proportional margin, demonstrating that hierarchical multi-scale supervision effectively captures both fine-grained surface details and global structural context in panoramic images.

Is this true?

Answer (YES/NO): YES